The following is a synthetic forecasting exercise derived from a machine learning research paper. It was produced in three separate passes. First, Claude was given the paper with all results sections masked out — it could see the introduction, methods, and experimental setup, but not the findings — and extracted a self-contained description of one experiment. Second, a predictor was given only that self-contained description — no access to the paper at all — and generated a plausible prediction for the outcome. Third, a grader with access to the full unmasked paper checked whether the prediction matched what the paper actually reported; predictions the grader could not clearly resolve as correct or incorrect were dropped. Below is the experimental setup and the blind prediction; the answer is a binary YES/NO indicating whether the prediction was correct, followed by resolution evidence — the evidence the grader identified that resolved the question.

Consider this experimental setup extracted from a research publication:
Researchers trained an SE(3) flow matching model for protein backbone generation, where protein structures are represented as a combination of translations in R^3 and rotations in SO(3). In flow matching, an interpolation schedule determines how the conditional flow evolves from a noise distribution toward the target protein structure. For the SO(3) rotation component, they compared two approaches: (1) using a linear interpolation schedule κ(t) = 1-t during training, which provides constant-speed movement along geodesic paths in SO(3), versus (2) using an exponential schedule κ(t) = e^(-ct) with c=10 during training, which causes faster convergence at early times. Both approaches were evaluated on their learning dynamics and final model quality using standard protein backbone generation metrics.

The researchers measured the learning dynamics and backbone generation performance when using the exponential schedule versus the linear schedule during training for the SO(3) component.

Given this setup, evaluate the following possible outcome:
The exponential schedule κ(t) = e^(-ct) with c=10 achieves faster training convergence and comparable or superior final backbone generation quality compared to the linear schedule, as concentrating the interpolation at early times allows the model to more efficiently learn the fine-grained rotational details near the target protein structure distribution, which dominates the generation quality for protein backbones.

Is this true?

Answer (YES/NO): NO